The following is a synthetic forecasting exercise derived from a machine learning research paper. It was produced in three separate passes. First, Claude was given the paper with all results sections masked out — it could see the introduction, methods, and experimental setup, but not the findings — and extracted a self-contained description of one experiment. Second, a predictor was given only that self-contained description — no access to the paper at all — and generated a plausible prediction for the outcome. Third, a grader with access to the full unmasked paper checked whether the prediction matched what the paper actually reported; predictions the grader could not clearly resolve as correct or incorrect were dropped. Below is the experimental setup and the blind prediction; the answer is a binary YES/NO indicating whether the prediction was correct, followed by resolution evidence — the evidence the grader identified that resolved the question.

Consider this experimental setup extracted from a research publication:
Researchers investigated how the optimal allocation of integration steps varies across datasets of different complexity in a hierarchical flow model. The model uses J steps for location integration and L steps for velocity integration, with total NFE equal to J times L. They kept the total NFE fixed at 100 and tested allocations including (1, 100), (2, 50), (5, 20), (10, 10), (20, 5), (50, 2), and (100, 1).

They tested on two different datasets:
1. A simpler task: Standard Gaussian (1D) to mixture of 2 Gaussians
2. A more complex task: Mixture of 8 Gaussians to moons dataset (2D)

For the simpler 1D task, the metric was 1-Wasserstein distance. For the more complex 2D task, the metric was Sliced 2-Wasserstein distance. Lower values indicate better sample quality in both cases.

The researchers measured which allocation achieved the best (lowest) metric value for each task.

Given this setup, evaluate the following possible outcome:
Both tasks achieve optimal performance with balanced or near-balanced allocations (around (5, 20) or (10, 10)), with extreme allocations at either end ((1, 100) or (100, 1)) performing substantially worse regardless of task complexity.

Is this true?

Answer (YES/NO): NO